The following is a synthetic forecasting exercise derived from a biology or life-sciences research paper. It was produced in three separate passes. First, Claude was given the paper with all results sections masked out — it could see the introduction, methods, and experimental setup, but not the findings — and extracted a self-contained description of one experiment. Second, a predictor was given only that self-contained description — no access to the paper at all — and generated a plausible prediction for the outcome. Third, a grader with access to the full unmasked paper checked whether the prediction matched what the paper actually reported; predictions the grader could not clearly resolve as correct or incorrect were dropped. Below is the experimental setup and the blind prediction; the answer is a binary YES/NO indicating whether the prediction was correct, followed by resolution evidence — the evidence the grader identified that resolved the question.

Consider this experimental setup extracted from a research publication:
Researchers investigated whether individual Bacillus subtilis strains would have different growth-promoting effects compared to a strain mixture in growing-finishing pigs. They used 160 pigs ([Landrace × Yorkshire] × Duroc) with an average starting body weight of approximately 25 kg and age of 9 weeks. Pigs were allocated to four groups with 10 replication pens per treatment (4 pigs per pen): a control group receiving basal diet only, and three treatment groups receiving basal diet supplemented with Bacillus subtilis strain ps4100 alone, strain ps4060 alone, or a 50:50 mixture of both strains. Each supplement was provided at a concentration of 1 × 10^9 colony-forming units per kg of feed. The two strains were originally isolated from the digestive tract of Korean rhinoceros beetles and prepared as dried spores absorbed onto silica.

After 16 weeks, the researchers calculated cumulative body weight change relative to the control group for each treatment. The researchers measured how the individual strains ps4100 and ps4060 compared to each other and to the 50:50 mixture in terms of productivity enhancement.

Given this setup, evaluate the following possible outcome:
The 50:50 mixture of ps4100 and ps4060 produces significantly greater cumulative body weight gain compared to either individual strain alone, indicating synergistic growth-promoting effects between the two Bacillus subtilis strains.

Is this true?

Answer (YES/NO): NO